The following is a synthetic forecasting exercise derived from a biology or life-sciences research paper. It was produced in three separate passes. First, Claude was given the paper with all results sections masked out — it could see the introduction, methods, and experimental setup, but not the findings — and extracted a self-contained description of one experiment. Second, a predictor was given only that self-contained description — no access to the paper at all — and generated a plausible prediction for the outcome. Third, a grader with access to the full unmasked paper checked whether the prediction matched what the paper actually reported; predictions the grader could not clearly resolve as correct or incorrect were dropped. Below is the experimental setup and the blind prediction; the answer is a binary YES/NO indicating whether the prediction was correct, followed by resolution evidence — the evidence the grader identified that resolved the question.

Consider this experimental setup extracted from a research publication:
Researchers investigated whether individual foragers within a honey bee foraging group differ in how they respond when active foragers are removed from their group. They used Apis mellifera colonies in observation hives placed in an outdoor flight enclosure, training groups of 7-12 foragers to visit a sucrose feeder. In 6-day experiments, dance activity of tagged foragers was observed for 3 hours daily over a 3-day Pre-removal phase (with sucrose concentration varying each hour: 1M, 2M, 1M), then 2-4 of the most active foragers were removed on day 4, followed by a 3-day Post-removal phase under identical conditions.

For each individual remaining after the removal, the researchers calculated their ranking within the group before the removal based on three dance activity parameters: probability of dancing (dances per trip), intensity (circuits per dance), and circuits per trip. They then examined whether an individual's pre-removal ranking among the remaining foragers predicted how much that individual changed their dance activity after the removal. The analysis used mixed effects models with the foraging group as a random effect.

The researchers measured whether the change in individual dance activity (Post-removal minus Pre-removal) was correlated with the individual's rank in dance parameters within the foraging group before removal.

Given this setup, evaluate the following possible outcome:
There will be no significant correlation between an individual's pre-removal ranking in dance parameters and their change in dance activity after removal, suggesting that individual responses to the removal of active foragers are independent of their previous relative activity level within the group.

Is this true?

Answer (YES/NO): NO